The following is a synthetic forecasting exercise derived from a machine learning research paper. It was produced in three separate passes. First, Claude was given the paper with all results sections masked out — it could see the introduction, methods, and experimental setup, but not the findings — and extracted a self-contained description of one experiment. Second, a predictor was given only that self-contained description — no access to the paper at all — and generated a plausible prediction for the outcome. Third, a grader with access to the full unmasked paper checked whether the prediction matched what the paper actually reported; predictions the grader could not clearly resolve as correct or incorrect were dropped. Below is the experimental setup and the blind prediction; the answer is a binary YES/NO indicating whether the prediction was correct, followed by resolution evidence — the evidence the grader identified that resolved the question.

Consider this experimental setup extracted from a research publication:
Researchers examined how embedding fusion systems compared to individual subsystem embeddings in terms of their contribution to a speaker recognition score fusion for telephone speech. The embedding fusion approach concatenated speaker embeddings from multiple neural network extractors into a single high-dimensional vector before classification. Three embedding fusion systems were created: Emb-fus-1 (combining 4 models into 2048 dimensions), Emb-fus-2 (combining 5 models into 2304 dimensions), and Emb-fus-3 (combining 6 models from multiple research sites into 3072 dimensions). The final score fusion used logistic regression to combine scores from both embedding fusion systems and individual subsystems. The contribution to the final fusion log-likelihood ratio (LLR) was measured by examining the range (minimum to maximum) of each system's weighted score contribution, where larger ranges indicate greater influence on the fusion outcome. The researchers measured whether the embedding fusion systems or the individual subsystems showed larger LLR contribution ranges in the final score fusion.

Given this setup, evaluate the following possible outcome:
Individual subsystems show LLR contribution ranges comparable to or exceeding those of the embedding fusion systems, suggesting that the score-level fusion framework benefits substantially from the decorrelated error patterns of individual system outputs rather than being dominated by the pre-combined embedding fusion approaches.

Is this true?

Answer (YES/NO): NO